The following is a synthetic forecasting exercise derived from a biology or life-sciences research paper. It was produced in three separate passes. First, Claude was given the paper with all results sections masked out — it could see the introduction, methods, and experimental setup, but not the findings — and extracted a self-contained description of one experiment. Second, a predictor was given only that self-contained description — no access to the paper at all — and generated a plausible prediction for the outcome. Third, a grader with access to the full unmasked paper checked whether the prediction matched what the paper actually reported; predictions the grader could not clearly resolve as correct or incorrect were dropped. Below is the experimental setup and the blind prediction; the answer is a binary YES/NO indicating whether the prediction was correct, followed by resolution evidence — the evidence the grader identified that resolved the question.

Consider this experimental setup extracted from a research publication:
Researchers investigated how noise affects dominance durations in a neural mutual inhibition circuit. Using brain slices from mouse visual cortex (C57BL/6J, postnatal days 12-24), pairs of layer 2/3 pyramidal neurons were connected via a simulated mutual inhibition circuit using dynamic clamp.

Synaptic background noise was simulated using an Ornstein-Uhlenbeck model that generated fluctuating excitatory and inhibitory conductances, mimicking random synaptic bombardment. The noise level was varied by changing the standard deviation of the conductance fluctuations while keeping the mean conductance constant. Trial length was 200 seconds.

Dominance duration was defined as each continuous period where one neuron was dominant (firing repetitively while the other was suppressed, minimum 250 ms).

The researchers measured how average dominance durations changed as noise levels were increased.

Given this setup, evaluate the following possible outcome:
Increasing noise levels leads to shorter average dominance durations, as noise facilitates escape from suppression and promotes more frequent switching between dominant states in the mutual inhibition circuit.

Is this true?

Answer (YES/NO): YES